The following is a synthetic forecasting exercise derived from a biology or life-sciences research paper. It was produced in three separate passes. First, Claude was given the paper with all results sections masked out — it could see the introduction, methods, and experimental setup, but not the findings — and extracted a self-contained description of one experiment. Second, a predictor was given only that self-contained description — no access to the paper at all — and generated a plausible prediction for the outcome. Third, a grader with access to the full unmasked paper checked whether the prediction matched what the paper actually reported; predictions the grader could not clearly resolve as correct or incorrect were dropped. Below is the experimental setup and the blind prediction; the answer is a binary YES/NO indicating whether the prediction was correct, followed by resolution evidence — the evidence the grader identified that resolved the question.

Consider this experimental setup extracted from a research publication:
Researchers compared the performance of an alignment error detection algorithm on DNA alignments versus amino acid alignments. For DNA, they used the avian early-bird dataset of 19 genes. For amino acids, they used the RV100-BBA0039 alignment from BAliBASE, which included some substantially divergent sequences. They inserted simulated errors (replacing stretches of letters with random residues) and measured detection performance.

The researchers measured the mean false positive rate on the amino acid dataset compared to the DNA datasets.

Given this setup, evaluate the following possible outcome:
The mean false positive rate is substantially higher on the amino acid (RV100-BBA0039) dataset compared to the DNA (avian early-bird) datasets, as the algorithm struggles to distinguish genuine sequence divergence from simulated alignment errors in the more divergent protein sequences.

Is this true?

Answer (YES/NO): YES